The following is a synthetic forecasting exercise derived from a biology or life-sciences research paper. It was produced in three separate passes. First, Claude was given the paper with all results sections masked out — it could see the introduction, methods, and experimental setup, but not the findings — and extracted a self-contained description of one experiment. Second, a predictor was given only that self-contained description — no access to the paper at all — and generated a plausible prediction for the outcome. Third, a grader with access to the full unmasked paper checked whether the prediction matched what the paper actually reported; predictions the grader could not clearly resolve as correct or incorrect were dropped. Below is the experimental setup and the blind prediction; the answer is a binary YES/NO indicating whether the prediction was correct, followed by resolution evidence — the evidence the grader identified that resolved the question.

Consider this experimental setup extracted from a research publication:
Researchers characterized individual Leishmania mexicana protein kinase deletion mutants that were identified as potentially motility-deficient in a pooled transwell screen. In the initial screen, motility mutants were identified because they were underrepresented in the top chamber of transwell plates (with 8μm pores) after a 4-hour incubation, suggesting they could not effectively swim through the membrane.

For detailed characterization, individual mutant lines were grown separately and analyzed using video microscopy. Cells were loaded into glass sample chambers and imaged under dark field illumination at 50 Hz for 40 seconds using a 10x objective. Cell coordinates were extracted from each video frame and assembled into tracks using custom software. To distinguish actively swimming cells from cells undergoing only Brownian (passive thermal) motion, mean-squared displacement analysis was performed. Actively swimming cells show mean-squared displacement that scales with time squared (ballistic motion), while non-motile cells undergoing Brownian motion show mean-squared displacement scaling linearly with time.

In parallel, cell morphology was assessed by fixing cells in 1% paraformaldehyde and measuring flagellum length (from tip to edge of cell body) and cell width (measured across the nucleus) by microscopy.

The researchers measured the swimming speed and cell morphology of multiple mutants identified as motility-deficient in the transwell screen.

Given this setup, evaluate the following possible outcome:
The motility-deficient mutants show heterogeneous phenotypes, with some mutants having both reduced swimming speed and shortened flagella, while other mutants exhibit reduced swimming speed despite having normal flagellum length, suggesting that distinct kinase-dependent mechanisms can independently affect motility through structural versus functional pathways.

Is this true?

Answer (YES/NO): NO